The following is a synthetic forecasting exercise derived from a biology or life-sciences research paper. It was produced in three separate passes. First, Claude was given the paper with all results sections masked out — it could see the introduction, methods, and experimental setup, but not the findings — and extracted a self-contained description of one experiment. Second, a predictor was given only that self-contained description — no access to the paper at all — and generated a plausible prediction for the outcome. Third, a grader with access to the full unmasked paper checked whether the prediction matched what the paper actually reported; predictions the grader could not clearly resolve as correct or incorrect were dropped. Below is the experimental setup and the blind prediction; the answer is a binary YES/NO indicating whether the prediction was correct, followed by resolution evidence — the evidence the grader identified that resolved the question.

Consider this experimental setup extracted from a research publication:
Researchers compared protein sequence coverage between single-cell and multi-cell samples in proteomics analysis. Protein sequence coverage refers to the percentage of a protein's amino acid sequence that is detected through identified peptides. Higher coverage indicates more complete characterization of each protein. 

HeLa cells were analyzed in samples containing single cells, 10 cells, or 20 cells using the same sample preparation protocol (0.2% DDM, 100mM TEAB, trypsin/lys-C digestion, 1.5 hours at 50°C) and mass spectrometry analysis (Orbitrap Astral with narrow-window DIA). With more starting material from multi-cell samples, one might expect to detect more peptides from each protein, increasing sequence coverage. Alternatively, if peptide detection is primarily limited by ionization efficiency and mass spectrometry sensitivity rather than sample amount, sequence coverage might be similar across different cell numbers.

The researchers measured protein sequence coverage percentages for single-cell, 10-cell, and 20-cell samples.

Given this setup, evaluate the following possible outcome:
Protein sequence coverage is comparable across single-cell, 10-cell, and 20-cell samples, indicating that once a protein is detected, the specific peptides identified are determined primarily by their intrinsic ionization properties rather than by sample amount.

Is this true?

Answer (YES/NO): NO